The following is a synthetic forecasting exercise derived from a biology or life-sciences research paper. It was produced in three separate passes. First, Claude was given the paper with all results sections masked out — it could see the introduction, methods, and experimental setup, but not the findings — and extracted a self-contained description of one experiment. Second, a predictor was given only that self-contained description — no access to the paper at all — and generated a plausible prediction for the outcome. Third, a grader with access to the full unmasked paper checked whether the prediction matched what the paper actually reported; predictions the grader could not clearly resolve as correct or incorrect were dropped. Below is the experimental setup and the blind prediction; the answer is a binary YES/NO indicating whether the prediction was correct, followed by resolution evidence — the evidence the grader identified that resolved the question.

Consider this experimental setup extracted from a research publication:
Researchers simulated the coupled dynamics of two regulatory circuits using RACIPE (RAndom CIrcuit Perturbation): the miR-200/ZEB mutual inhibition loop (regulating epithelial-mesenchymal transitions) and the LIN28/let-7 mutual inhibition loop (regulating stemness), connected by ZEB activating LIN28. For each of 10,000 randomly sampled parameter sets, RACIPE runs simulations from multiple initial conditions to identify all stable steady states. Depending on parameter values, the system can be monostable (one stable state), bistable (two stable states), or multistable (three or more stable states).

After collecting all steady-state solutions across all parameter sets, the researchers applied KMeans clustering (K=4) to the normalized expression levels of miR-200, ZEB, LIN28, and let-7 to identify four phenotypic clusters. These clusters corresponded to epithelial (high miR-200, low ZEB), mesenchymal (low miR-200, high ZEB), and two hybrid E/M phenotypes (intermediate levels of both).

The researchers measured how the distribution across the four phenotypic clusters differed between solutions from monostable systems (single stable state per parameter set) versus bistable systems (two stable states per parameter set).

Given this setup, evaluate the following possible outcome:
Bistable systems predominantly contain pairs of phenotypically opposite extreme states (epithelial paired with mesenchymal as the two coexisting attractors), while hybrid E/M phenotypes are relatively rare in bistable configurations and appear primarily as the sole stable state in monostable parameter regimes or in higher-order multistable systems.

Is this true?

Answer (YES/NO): NO